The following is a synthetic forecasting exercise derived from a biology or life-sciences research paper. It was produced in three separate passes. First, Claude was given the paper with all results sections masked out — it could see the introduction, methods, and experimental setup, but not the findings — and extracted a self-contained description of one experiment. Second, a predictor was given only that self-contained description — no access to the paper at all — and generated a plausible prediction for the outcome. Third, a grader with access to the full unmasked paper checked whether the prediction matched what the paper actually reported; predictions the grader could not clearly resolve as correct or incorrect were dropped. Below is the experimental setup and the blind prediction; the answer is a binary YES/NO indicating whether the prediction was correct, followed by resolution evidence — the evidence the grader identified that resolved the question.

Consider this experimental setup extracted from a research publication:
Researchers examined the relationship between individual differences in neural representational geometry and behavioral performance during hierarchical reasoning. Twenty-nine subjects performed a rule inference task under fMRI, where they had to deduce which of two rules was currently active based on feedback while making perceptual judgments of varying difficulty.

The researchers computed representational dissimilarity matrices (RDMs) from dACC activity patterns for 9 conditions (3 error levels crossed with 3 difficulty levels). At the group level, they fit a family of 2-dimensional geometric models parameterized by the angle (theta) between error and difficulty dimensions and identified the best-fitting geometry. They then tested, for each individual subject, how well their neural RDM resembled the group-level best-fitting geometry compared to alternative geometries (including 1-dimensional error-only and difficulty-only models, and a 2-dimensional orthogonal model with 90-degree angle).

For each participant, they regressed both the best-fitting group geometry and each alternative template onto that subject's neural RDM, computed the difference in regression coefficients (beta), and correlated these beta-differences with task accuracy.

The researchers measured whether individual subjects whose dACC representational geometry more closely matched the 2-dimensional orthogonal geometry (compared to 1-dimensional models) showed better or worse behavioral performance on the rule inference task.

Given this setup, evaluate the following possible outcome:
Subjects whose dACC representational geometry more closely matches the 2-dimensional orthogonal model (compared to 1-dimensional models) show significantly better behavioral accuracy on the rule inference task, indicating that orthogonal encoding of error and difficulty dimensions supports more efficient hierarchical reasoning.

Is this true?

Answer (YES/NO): YES